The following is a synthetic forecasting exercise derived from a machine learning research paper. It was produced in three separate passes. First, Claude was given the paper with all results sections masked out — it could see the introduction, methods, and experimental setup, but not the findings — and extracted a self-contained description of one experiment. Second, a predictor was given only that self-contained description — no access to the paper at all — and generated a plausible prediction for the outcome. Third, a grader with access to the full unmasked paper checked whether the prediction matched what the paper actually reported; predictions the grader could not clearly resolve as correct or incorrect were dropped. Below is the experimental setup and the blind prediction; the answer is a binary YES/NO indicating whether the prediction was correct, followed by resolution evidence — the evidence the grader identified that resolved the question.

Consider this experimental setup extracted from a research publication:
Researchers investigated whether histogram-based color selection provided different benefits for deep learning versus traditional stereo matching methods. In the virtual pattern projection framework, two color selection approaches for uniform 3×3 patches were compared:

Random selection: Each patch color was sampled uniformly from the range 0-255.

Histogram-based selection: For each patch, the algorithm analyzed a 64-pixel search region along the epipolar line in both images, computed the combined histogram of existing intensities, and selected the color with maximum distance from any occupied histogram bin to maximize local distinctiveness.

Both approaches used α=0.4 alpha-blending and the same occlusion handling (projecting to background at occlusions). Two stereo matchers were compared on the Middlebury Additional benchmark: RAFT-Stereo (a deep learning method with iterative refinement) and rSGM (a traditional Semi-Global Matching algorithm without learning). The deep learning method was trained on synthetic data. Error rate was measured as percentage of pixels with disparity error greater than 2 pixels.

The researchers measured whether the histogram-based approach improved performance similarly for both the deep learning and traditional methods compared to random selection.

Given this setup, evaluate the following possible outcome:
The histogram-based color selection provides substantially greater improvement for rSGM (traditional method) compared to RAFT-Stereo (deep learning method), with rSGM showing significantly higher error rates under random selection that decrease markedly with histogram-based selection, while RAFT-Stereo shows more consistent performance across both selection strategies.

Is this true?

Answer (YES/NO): NO